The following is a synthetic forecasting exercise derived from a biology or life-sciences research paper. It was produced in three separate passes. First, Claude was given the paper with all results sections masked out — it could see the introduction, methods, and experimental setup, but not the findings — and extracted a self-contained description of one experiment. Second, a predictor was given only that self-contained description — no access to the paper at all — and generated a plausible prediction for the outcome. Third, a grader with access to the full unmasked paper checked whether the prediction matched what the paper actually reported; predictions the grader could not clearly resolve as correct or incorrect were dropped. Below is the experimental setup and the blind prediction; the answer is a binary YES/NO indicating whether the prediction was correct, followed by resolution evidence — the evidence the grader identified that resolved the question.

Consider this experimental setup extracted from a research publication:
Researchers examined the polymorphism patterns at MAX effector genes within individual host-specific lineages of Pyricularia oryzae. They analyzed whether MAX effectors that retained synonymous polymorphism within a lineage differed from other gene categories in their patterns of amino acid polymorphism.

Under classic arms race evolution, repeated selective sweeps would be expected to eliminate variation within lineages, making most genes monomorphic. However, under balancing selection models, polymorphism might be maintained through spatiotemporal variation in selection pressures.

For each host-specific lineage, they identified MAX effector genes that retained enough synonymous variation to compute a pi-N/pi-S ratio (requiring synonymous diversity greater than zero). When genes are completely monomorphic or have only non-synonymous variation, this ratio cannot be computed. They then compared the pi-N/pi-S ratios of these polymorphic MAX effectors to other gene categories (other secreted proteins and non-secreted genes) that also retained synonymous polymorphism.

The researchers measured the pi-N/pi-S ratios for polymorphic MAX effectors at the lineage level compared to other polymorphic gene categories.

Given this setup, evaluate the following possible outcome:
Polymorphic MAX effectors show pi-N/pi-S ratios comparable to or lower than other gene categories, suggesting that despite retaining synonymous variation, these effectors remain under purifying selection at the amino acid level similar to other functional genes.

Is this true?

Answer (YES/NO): NO